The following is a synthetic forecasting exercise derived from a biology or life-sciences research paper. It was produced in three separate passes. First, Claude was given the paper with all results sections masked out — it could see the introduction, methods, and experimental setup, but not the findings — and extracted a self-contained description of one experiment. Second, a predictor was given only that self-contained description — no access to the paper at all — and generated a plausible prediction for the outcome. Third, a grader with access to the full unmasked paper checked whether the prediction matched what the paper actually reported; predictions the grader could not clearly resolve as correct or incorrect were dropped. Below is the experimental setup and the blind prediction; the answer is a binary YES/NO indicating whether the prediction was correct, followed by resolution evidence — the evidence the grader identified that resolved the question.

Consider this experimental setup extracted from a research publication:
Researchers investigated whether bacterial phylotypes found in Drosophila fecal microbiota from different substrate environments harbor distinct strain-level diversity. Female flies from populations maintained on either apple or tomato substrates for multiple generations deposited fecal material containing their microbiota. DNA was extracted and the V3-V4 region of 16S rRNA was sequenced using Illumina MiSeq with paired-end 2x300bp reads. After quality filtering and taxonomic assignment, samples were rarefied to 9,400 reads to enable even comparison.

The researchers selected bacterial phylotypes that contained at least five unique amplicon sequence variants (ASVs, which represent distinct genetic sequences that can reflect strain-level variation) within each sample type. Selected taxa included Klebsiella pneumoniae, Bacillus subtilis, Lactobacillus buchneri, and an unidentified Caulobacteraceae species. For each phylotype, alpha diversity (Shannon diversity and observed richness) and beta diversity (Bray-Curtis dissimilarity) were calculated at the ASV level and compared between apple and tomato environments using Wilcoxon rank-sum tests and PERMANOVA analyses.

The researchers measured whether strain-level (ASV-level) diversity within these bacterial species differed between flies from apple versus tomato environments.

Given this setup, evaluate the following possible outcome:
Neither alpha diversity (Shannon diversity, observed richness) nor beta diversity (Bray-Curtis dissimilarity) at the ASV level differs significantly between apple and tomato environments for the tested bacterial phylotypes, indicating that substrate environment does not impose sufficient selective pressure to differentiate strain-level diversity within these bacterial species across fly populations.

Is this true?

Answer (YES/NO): NO